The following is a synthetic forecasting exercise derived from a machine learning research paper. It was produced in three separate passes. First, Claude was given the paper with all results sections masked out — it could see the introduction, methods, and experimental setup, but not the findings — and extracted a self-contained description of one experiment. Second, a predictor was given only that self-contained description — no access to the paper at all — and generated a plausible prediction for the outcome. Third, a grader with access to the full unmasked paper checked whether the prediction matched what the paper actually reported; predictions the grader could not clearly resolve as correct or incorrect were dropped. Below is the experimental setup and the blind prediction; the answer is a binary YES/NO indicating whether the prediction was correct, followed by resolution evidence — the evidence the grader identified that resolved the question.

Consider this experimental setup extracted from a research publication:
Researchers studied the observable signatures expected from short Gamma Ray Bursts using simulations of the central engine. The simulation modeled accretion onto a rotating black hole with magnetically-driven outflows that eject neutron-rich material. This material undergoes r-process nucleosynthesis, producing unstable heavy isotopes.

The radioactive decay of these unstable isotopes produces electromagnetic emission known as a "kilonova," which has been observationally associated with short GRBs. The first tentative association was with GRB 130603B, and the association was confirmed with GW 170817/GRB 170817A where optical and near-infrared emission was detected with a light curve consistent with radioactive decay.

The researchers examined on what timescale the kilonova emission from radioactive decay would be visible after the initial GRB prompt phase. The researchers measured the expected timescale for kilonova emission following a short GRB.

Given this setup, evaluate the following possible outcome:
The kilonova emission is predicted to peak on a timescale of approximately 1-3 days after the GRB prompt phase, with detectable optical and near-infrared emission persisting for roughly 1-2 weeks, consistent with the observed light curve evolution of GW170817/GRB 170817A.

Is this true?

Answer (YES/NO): NO